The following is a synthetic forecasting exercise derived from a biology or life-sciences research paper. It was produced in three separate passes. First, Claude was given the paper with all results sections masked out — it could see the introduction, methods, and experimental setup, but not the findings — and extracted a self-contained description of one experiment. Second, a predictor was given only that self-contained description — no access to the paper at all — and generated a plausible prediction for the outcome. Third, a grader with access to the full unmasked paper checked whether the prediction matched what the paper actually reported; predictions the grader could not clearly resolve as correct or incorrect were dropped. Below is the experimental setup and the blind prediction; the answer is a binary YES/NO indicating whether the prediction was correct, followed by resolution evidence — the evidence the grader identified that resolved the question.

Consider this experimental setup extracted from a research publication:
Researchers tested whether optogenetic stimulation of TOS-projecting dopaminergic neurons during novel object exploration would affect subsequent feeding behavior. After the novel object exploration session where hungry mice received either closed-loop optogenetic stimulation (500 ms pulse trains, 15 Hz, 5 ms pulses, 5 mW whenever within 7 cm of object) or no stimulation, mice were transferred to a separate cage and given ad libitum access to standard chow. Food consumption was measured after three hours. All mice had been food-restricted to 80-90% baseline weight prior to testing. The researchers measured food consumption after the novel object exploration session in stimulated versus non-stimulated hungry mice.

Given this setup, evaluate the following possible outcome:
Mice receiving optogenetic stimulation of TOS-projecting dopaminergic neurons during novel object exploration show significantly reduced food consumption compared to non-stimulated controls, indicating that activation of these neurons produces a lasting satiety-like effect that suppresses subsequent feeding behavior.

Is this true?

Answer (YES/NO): NO